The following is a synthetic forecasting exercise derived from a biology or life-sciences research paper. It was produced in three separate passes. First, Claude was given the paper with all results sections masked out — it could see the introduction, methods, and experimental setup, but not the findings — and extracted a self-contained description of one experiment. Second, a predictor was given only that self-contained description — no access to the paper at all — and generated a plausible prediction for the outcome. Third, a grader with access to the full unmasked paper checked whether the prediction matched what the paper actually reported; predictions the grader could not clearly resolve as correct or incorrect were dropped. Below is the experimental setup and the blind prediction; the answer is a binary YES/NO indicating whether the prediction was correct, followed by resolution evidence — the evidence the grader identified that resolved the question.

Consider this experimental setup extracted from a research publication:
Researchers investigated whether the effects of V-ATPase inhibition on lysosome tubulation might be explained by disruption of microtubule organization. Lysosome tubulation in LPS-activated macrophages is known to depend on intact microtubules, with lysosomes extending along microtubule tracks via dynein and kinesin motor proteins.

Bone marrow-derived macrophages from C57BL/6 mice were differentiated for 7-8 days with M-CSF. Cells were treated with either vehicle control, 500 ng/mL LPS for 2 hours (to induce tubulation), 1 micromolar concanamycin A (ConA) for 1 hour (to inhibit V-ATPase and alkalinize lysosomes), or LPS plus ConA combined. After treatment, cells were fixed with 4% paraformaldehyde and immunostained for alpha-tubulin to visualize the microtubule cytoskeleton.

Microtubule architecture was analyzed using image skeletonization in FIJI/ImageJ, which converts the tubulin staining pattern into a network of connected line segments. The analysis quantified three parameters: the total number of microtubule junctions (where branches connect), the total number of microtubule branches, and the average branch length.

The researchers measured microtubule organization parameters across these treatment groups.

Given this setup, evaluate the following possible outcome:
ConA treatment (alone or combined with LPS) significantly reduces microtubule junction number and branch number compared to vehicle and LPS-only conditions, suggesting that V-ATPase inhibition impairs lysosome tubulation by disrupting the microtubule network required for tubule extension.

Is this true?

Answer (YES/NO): NO